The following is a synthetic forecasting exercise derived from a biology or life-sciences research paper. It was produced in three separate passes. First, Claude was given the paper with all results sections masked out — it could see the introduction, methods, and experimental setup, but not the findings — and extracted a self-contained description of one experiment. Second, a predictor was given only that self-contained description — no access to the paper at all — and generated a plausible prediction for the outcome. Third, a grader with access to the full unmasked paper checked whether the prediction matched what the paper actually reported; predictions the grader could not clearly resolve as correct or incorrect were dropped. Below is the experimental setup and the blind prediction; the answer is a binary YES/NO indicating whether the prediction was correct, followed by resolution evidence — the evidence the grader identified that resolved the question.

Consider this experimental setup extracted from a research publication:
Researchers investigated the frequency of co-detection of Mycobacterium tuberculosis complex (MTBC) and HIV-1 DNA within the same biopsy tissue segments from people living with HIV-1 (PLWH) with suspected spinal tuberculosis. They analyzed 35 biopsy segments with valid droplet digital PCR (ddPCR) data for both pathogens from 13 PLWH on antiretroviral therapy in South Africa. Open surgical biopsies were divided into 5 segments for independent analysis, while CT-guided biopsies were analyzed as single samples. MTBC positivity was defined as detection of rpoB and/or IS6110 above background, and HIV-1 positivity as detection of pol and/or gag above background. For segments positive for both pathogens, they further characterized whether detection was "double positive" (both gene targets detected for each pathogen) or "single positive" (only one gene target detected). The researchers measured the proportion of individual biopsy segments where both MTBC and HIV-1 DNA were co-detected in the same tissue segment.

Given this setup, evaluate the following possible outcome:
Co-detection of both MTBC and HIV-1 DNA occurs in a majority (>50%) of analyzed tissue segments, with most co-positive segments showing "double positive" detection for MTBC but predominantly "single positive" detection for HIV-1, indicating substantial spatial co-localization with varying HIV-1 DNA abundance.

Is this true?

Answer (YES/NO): NO